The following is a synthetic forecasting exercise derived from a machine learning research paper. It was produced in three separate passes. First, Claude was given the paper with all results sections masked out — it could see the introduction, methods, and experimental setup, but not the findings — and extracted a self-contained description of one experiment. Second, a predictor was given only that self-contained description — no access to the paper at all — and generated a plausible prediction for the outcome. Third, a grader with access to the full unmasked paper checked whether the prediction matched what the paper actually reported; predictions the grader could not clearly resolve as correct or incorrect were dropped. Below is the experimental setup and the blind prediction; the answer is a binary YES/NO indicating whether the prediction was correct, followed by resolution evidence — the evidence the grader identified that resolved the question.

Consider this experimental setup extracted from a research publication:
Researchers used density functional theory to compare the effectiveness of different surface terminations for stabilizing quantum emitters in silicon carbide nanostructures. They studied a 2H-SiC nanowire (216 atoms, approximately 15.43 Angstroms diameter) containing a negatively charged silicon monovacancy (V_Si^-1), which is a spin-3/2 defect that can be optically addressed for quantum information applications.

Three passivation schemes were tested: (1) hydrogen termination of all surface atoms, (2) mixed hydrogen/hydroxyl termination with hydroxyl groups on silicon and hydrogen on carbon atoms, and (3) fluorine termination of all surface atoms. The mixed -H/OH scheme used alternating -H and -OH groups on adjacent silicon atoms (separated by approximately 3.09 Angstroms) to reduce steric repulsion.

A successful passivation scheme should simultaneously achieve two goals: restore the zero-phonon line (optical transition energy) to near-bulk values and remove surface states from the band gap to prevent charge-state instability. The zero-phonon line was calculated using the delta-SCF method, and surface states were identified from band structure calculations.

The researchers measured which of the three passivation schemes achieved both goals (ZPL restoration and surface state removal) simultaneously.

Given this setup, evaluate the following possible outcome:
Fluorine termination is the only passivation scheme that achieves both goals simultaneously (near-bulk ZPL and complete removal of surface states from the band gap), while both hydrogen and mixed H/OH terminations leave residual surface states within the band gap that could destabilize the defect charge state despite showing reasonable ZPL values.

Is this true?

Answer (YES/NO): NO